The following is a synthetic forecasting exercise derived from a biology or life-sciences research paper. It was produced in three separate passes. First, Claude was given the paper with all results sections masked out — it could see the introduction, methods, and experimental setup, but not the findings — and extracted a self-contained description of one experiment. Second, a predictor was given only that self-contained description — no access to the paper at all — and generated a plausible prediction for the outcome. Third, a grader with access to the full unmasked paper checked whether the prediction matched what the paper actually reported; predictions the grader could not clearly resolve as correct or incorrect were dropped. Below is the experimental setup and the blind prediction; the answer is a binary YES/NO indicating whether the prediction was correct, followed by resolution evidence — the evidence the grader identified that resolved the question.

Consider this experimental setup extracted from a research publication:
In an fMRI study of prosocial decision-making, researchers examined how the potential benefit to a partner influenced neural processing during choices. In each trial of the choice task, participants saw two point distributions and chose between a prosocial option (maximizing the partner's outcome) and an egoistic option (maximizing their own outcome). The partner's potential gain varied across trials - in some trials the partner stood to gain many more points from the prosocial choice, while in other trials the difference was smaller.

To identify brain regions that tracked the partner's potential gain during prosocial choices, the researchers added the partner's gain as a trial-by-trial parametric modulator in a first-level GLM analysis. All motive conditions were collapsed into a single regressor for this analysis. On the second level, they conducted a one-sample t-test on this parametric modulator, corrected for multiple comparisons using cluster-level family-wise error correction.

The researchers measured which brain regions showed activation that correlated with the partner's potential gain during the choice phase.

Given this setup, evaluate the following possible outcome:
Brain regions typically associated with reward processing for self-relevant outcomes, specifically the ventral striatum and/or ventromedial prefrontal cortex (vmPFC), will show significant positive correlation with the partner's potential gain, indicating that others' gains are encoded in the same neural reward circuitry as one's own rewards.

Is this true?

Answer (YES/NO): NO